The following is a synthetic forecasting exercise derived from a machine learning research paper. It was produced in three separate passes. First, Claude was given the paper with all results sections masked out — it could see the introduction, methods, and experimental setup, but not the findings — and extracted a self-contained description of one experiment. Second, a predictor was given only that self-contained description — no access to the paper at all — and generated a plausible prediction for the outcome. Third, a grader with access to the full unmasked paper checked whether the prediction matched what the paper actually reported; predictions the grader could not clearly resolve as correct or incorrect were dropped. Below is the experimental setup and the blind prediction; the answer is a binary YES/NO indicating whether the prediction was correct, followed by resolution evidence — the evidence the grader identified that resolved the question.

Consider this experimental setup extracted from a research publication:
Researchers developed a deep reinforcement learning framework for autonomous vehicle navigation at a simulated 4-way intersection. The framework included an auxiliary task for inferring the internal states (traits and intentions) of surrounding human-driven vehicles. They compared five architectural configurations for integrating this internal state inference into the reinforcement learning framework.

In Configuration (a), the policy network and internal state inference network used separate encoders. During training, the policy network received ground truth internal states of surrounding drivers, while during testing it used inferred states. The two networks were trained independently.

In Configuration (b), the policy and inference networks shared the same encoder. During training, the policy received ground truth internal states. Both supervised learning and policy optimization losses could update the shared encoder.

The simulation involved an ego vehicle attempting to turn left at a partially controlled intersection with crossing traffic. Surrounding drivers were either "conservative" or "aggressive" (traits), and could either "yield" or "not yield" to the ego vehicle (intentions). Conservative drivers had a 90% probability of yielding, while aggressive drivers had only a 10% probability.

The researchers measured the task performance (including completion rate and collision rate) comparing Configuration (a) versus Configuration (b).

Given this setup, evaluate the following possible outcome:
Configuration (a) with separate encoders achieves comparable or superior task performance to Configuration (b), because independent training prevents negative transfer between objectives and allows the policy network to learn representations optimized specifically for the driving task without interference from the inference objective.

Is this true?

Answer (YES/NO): YES